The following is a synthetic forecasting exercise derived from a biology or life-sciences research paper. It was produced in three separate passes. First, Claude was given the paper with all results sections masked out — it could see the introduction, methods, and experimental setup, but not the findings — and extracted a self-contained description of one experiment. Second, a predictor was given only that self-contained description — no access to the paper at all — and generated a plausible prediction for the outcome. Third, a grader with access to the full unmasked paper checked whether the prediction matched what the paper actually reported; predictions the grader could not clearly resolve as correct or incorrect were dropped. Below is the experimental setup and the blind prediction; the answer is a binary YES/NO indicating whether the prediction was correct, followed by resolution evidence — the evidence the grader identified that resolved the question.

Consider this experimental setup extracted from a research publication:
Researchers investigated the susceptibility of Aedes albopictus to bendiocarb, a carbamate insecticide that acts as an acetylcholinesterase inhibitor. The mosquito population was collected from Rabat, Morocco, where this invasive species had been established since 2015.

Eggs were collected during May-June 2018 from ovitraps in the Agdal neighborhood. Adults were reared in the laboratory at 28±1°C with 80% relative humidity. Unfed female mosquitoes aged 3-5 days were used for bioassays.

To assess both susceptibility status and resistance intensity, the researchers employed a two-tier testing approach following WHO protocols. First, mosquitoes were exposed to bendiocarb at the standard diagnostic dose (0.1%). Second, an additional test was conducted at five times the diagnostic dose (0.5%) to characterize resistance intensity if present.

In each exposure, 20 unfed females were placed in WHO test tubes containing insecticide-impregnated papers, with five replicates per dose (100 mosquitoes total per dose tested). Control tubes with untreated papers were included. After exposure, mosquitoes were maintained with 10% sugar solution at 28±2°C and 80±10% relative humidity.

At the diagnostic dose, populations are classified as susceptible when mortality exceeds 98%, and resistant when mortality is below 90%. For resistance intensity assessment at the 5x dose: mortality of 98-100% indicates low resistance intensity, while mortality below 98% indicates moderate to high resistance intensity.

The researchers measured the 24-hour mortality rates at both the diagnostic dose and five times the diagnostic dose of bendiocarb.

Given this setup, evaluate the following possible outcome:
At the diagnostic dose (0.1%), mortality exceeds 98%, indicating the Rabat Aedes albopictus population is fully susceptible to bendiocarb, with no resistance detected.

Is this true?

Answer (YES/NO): NO